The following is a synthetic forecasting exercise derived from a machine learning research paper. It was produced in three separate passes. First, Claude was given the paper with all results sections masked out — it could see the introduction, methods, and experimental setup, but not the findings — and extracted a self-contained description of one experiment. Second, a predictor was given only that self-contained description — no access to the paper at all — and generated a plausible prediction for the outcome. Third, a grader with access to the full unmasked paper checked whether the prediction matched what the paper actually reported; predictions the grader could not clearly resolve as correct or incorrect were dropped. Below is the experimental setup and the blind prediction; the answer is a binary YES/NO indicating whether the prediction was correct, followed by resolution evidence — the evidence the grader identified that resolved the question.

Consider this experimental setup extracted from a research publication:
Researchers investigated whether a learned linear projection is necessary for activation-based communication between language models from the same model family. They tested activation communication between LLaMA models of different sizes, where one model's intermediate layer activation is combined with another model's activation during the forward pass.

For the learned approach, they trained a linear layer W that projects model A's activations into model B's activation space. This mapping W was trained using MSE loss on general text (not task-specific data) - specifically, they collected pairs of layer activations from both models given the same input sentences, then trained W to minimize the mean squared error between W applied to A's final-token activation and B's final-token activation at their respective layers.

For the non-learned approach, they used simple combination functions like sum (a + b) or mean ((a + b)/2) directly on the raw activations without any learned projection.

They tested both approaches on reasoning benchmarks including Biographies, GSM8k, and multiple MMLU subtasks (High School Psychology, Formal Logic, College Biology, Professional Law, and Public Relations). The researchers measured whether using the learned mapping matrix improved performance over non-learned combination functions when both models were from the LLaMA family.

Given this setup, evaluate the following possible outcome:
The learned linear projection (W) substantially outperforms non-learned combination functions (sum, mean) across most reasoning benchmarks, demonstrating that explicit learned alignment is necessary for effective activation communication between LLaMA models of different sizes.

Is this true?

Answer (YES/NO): NO